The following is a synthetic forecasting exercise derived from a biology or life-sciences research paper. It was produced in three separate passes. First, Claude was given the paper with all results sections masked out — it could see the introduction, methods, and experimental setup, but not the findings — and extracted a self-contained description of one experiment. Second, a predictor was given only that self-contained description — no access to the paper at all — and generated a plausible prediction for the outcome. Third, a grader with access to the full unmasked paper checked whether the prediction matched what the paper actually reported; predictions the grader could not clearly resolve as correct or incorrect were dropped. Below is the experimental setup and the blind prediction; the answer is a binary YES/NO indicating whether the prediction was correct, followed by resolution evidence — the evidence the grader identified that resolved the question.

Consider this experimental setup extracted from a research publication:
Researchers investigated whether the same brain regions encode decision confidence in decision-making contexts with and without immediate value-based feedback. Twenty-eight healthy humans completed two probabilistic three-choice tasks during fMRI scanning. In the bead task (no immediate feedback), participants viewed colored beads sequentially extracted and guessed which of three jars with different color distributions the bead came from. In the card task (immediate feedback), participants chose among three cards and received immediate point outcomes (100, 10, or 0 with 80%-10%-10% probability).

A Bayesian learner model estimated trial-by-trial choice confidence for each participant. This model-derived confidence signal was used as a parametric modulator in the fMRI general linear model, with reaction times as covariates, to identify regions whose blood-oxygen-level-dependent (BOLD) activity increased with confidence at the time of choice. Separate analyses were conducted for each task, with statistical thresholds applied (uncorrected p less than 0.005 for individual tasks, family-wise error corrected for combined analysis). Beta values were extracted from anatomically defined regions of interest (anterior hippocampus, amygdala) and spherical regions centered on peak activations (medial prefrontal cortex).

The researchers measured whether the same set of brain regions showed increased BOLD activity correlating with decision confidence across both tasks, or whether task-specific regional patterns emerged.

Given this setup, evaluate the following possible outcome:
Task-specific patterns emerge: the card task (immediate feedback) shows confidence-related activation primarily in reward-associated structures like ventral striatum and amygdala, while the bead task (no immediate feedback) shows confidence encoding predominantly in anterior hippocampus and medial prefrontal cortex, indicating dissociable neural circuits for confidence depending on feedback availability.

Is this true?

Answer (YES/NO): NO